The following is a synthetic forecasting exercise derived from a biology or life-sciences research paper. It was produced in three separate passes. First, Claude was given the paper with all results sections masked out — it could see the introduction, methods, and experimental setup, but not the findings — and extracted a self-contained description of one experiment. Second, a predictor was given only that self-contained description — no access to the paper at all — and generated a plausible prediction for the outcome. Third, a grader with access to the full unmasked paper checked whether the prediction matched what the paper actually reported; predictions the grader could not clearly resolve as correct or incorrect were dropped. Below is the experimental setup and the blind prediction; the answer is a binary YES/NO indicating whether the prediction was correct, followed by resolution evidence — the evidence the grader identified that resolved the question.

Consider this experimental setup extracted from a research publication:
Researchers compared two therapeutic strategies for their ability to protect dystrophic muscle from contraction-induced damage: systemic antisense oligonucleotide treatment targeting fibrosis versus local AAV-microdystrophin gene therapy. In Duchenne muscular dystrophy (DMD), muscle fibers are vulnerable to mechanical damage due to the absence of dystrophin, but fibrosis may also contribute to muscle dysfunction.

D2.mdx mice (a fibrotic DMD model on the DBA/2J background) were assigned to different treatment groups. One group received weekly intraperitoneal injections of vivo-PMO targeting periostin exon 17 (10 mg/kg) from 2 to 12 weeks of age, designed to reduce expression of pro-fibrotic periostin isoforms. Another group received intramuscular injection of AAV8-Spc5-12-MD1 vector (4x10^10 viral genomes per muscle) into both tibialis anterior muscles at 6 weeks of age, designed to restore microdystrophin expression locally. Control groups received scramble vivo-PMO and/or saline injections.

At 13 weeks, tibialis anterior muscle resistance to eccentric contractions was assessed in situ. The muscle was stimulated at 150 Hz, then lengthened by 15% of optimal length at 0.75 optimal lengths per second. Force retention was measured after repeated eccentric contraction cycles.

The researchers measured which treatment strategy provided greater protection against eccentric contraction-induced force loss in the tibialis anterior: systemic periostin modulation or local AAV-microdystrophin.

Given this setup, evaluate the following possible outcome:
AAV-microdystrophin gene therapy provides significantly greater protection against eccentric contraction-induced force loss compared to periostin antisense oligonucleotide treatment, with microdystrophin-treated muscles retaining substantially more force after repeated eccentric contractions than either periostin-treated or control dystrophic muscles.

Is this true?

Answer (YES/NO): YES